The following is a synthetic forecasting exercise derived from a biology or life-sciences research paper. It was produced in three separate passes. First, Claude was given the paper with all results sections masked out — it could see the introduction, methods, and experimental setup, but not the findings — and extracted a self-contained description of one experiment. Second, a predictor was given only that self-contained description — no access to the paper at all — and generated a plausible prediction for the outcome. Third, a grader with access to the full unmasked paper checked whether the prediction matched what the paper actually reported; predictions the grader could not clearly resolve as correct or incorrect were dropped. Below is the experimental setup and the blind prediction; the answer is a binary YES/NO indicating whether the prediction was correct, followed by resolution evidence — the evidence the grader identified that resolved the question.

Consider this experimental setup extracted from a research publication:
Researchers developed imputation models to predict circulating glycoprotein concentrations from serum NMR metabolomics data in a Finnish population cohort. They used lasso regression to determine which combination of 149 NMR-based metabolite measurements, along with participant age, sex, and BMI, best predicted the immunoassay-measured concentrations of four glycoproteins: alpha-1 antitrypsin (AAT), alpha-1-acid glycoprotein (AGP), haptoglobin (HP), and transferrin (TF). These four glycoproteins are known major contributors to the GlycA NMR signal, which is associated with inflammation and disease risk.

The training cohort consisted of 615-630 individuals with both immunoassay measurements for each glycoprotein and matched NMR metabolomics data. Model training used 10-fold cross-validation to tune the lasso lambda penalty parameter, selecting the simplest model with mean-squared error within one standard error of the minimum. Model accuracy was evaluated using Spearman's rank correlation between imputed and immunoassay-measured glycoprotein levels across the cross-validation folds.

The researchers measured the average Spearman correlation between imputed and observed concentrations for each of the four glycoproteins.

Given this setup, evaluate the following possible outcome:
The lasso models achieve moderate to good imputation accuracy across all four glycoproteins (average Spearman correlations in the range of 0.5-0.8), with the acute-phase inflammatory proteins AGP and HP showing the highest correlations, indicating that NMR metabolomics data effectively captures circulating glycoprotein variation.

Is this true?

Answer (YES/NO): NO